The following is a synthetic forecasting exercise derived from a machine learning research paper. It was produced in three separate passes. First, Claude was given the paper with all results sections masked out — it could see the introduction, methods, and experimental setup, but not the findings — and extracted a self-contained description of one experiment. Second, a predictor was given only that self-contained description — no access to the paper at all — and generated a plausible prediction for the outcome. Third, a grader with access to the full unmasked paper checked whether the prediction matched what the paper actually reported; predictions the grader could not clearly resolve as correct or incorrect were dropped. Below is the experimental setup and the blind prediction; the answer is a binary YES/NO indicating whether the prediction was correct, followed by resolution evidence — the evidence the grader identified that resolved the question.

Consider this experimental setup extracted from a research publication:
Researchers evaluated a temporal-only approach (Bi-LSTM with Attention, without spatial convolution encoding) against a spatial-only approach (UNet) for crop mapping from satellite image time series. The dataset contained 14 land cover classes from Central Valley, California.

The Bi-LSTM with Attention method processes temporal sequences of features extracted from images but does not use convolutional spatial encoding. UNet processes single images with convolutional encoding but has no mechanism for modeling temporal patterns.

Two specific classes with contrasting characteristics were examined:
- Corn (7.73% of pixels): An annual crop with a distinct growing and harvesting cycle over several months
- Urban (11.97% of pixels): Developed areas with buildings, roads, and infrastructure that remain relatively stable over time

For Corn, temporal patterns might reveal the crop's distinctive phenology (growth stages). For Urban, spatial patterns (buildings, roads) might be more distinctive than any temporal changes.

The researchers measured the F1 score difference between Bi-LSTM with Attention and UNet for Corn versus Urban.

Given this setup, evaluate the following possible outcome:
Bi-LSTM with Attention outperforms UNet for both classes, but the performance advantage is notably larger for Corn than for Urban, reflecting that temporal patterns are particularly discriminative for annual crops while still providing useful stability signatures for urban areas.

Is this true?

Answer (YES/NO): NO